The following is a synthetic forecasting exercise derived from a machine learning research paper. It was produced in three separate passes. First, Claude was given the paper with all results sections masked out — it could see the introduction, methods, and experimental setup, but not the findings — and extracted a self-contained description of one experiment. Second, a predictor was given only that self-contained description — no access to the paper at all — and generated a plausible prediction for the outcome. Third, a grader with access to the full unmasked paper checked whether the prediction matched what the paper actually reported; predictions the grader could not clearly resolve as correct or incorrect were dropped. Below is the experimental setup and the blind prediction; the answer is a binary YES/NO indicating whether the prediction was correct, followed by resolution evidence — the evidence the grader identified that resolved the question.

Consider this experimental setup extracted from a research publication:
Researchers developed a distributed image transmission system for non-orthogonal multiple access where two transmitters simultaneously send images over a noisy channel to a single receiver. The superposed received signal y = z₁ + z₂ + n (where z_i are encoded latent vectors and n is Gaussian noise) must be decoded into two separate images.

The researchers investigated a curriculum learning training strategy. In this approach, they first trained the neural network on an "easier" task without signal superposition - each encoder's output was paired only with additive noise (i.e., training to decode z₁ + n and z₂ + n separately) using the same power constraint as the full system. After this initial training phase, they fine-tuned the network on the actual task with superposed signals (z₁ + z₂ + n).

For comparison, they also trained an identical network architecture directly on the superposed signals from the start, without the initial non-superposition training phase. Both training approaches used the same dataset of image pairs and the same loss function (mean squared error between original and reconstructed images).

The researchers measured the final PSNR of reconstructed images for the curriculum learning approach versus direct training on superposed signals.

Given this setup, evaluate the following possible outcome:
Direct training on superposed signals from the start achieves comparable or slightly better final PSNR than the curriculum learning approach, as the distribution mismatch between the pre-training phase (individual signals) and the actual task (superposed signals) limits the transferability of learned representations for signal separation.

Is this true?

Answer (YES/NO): NO